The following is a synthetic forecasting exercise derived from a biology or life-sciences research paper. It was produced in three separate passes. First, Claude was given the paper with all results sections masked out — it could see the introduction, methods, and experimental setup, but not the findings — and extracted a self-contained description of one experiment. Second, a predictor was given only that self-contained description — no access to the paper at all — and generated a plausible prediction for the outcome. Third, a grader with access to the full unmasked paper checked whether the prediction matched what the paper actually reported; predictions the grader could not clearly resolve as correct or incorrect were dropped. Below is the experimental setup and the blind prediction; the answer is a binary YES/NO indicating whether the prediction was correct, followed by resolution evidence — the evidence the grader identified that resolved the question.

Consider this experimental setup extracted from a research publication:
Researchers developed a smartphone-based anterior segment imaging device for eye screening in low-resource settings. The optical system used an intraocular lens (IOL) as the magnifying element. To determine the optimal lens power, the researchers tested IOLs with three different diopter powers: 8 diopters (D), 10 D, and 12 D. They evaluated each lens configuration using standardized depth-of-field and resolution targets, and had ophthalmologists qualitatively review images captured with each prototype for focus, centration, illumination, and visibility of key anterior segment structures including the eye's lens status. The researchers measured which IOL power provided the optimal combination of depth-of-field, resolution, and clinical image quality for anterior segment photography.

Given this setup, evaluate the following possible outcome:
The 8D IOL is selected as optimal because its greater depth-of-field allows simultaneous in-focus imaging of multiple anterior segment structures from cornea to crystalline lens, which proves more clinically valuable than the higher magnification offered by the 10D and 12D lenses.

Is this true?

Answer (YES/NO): NO